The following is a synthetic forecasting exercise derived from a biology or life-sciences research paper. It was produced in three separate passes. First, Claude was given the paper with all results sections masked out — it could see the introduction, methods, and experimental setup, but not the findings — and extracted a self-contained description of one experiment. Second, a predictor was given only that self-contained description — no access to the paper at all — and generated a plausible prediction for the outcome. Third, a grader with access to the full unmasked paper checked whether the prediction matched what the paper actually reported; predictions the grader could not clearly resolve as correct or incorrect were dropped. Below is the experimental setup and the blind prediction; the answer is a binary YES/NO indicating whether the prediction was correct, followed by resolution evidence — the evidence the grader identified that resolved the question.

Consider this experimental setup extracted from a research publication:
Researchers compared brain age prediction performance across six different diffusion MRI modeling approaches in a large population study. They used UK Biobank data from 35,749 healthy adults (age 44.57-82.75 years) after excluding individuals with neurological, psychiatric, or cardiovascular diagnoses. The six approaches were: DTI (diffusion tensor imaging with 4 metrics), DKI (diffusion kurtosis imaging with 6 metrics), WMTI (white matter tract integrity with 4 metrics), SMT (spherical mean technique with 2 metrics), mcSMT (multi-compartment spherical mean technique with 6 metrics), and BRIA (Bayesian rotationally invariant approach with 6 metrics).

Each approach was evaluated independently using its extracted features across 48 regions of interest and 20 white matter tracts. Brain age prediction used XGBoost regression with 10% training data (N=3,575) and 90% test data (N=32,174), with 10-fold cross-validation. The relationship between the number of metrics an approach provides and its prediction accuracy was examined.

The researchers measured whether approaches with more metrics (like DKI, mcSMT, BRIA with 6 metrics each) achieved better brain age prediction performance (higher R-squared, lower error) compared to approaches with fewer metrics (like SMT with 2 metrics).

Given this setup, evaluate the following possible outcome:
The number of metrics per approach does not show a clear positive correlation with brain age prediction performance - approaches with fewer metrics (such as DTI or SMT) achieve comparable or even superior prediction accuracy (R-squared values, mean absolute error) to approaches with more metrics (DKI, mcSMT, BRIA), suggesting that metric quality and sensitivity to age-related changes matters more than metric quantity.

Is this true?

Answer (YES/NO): YES